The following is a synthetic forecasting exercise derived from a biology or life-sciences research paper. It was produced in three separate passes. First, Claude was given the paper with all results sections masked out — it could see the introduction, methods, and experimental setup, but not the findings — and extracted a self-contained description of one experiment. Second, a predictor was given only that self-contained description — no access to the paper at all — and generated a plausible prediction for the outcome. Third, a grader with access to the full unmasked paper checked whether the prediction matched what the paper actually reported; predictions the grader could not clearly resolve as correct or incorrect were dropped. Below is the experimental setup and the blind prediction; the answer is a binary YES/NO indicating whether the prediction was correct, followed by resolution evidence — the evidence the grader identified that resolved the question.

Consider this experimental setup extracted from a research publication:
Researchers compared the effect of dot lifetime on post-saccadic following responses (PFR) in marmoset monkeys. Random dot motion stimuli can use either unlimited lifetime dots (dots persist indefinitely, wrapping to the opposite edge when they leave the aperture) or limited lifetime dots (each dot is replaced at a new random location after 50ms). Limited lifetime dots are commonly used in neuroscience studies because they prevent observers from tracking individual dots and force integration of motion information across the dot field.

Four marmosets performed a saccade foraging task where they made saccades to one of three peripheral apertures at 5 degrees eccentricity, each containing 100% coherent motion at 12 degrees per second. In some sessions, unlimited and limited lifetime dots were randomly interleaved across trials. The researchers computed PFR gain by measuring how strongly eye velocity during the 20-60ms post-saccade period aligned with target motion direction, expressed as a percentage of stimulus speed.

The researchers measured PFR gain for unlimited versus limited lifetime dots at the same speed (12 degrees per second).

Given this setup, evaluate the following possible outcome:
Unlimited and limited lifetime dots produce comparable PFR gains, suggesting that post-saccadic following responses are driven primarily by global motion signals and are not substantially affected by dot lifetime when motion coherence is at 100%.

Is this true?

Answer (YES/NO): NO